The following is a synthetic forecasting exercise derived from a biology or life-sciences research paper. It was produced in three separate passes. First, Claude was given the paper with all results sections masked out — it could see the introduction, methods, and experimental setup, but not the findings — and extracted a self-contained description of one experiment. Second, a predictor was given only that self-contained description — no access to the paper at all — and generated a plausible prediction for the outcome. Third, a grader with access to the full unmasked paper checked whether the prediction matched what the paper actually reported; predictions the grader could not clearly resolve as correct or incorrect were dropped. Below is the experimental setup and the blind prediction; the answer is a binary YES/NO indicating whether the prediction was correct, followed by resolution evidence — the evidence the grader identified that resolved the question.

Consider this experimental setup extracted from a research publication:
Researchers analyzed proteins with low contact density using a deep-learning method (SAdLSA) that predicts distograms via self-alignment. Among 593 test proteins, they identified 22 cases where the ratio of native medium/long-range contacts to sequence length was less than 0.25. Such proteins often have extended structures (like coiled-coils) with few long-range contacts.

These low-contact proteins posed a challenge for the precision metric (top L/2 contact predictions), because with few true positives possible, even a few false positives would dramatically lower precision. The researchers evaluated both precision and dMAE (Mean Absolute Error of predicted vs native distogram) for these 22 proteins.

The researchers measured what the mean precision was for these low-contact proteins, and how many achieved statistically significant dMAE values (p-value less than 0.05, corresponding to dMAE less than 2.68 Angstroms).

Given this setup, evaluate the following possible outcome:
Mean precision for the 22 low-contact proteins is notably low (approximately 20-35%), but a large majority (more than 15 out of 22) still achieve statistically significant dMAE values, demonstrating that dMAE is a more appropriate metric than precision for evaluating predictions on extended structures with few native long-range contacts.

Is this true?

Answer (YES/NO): NO